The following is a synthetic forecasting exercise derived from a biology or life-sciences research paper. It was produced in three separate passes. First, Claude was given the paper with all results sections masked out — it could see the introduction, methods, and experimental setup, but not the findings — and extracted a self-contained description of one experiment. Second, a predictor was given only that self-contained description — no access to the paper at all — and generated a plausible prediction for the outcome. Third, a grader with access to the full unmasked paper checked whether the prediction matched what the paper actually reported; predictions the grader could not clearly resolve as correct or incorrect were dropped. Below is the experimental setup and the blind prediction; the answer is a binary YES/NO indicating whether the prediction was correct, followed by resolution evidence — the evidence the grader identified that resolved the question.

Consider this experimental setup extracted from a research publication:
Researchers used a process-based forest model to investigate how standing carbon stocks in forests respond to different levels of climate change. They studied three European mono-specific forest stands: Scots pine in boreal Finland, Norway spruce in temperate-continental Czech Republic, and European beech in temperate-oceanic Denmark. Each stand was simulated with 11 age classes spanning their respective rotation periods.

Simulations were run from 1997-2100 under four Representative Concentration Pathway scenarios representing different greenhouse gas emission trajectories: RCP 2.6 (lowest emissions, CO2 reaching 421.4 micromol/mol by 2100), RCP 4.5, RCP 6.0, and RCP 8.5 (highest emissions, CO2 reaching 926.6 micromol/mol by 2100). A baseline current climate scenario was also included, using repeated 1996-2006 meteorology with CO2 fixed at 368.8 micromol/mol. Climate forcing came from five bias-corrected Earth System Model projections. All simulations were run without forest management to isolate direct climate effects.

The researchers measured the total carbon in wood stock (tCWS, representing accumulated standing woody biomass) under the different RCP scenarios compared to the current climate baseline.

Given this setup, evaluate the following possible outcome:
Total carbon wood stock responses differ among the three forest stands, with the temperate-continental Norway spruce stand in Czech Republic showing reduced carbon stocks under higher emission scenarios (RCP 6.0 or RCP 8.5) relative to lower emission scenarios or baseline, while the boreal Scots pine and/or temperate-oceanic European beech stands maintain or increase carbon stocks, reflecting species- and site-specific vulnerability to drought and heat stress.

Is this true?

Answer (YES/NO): YES